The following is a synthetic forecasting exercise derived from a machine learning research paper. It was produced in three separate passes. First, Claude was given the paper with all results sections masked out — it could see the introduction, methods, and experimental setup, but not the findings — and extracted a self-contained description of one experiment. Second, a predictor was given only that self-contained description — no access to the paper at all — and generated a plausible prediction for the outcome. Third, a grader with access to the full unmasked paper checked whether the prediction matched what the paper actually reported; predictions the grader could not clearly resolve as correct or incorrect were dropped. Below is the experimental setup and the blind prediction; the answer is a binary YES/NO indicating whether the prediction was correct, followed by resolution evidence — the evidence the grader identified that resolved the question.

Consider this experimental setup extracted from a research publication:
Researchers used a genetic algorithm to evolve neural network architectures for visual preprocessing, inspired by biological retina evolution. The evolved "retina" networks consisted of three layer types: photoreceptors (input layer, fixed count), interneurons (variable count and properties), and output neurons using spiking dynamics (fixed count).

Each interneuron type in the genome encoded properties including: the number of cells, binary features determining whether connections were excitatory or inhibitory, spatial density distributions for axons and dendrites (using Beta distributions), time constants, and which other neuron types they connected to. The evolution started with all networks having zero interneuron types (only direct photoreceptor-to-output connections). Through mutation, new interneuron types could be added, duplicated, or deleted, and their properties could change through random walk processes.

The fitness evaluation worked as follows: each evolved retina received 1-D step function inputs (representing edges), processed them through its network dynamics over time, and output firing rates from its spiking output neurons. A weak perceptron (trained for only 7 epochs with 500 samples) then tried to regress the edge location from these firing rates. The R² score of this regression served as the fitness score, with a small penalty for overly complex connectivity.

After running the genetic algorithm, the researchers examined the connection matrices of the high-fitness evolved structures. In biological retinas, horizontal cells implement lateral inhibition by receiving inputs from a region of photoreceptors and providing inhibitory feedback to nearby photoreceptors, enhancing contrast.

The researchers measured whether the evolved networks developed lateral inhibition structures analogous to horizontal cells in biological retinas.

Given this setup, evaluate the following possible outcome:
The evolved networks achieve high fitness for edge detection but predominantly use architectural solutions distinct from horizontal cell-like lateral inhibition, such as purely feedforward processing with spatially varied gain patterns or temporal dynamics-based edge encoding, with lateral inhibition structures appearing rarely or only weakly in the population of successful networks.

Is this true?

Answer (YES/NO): YES